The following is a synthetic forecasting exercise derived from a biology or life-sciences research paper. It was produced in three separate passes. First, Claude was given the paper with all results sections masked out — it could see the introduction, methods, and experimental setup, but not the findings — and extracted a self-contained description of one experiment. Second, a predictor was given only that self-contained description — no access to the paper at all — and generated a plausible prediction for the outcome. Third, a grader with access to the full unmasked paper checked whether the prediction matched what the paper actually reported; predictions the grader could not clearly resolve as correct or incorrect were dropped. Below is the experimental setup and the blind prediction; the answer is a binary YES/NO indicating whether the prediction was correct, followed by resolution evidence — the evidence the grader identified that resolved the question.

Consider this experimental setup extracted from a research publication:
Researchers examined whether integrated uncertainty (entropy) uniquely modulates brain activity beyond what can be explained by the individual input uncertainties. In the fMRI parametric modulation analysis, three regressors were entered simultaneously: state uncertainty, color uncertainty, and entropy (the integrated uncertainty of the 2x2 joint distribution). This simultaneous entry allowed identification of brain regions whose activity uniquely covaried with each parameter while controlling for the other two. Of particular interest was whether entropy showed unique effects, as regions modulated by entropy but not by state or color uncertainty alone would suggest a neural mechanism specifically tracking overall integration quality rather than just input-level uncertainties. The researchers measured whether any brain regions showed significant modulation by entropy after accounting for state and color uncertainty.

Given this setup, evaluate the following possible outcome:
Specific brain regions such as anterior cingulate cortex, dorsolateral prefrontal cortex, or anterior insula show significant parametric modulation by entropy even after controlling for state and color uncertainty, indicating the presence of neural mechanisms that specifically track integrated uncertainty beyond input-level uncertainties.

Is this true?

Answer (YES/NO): YES